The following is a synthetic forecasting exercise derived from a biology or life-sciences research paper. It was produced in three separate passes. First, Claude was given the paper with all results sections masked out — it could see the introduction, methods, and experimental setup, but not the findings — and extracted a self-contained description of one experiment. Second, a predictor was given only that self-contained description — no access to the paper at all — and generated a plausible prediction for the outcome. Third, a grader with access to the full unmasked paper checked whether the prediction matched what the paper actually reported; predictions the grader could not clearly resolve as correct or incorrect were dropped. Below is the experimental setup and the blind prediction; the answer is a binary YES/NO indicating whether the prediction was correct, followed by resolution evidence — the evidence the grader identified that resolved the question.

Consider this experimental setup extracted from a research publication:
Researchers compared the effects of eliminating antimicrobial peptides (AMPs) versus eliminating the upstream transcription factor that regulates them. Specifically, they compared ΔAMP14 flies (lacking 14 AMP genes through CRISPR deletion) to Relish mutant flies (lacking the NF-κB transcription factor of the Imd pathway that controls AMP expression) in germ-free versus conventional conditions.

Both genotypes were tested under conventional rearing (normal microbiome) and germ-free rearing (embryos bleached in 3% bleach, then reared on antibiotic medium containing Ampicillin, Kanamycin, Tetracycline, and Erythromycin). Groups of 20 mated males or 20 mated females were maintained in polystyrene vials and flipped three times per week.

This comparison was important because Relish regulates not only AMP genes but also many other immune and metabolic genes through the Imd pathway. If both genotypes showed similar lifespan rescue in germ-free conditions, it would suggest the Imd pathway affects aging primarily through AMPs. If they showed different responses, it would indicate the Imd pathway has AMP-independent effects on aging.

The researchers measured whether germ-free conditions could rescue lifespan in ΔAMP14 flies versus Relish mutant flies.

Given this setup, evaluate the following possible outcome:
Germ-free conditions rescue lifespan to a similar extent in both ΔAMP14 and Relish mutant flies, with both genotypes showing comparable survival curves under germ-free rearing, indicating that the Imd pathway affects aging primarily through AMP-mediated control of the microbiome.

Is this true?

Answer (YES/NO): NO